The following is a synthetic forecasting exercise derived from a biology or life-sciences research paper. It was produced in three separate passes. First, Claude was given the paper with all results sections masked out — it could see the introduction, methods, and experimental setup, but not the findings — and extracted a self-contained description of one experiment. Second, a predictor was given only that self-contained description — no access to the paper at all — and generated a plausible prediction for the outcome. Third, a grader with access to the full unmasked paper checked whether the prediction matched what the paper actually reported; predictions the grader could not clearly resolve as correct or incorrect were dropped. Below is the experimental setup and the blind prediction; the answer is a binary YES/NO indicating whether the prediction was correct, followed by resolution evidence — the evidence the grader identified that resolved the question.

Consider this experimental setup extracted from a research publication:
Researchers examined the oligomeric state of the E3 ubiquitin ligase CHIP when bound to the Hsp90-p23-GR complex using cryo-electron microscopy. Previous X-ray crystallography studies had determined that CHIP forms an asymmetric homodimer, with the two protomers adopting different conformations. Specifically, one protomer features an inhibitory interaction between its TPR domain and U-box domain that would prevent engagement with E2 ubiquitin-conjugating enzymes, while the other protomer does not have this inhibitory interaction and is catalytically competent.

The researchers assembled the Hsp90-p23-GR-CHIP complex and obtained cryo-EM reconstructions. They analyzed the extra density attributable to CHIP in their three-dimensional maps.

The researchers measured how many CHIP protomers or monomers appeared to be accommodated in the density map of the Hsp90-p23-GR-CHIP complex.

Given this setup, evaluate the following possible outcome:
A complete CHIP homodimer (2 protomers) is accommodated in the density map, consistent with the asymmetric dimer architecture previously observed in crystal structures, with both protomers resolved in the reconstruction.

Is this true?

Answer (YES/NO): NO